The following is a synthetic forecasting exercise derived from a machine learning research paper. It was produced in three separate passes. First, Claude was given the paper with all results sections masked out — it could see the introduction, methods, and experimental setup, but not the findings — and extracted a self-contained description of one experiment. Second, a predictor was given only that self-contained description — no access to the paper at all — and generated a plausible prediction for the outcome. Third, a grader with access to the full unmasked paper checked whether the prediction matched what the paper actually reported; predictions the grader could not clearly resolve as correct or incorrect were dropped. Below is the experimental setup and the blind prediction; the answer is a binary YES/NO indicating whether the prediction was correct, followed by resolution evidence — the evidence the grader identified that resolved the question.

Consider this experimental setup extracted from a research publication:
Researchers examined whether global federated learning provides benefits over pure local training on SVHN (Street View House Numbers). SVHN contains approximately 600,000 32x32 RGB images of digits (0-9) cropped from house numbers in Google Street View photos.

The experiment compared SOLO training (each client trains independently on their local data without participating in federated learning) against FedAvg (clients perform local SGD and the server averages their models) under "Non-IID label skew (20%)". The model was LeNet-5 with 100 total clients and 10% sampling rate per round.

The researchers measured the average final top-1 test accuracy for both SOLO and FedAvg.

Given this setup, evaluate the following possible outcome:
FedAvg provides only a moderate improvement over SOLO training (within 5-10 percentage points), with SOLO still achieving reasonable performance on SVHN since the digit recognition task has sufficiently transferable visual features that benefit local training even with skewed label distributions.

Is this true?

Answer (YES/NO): NO